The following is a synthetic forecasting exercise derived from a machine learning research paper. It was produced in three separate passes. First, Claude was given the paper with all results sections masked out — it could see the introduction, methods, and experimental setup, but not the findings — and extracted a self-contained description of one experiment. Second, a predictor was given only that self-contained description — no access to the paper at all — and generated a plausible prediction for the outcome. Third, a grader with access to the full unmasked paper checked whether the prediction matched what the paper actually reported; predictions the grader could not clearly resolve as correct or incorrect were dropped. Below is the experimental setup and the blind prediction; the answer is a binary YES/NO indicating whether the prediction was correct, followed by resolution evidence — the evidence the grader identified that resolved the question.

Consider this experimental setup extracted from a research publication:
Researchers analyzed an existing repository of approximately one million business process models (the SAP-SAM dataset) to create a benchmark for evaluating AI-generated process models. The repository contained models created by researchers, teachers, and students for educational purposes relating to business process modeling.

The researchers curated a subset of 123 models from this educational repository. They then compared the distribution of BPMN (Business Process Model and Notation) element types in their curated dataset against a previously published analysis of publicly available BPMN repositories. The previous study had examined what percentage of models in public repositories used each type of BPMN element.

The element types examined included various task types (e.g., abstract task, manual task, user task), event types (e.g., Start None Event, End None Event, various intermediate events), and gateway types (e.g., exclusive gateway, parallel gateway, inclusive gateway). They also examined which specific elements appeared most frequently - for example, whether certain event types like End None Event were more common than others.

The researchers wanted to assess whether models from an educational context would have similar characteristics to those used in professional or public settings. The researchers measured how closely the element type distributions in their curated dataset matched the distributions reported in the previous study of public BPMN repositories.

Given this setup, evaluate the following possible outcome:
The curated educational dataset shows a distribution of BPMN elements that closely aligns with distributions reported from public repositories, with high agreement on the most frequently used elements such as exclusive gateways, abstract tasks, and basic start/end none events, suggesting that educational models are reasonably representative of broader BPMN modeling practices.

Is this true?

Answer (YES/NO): YES